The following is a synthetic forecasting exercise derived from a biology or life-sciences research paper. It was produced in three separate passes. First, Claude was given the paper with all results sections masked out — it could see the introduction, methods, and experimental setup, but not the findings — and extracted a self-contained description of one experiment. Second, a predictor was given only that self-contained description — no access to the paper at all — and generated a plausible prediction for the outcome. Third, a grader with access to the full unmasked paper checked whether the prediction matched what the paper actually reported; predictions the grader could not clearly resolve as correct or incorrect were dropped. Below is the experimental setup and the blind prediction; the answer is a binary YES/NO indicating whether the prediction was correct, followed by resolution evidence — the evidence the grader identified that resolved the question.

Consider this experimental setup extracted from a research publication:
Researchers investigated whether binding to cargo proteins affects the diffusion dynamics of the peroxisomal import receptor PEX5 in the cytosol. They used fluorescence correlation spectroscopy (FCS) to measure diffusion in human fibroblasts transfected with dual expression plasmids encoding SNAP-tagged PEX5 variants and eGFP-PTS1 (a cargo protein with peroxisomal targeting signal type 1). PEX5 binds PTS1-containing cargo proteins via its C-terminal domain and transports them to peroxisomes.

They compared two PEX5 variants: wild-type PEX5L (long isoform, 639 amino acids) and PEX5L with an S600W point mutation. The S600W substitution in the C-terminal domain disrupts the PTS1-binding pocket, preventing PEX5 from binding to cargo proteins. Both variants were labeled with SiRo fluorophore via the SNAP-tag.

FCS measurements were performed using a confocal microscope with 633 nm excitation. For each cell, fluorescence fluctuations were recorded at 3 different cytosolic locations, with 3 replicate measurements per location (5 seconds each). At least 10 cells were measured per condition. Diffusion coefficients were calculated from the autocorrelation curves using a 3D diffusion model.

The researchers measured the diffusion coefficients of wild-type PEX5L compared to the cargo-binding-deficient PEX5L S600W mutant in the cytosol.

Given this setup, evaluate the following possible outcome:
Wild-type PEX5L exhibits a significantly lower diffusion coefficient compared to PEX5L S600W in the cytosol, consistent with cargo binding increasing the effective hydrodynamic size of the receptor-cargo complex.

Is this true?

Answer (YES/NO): NO